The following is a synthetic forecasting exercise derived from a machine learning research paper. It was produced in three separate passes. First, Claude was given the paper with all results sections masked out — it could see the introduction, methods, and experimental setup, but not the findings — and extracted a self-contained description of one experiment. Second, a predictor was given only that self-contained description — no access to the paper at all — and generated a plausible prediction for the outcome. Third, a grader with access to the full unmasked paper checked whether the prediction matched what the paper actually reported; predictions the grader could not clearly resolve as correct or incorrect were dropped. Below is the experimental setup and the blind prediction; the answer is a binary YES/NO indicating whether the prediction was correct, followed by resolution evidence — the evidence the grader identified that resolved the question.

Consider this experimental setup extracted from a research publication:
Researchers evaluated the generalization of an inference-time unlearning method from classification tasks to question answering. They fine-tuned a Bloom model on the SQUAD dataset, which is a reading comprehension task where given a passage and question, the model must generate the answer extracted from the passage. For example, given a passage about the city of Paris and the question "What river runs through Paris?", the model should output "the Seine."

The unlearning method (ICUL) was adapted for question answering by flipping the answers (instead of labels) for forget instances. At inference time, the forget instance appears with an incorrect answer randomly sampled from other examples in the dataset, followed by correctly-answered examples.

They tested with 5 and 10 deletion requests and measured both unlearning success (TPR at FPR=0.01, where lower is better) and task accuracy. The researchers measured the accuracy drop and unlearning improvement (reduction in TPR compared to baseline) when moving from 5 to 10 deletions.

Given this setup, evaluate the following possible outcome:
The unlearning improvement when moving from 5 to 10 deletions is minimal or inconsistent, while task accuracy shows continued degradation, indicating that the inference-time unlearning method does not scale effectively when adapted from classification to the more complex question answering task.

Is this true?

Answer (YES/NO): NO